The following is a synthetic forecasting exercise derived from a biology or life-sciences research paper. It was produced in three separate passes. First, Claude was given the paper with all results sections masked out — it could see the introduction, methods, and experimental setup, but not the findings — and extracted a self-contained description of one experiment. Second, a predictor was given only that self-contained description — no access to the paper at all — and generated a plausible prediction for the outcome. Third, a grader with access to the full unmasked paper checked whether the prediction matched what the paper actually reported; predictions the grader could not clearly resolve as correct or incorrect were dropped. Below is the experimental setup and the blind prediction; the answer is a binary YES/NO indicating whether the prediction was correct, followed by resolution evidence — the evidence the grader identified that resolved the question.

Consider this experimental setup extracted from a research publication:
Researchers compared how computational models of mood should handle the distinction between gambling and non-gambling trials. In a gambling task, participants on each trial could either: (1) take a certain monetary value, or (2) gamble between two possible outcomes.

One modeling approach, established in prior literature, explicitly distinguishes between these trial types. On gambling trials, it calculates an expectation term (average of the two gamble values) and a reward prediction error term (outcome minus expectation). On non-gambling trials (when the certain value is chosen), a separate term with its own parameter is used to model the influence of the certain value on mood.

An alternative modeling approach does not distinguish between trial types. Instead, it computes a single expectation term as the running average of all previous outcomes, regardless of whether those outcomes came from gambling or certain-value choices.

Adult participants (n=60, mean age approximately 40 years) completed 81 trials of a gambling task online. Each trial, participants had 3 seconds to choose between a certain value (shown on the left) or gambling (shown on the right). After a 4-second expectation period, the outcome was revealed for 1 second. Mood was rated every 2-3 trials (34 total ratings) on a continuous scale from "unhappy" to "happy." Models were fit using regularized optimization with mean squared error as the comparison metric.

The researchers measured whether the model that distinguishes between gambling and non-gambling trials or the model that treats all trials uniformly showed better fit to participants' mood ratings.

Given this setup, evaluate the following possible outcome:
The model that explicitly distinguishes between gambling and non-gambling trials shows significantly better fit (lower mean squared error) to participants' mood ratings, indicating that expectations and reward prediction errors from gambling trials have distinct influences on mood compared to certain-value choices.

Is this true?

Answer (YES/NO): NO